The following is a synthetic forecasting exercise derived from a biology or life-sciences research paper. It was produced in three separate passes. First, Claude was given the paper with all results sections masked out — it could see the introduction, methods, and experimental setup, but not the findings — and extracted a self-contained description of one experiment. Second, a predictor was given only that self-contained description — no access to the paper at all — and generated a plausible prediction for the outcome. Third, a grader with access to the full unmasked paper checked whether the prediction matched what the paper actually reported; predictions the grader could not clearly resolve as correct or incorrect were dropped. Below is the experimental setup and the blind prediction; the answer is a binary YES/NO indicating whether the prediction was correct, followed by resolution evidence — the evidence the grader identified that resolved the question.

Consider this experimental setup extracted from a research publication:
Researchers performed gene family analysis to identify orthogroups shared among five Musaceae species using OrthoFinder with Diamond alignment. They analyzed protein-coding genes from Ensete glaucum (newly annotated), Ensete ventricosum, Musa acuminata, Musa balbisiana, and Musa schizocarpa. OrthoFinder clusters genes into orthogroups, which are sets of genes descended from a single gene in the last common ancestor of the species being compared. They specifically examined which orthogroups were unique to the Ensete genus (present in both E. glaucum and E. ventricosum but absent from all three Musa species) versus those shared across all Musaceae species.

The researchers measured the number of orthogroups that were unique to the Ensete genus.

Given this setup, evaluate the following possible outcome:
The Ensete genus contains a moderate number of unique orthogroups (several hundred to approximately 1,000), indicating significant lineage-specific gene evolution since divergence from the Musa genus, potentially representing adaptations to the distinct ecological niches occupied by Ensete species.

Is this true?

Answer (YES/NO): NO